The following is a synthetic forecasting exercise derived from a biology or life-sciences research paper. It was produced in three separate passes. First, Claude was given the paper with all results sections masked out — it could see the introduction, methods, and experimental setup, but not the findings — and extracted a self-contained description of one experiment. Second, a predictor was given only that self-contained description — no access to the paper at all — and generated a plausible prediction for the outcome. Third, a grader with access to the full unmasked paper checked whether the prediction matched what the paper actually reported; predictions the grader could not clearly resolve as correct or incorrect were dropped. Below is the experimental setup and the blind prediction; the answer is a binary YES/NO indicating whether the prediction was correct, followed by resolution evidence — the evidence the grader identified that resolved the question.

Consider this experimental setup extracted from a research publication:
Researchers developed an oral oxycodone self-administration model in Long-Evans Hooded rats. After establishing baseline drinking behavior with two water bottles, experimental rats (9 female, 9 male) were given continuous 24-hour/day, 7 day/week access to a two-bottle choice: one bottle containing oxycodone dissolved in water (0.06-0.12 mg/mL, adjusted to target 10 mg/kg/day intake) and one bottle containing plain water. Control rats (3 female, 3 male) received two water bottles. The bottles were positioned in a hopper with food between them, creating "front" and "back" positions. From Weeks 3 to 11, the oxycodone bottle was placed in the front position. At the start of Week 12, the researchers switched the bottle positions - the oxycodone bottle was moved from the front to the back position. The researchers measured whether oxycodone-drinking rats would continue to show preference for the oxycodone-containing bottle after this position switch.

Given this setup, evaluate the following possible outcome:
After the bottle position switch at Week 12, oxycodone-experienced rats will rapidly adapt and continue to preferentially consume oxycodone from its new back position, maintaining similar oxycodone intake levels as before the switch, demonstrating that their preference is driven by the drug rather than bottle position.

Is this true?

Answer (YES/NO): YES